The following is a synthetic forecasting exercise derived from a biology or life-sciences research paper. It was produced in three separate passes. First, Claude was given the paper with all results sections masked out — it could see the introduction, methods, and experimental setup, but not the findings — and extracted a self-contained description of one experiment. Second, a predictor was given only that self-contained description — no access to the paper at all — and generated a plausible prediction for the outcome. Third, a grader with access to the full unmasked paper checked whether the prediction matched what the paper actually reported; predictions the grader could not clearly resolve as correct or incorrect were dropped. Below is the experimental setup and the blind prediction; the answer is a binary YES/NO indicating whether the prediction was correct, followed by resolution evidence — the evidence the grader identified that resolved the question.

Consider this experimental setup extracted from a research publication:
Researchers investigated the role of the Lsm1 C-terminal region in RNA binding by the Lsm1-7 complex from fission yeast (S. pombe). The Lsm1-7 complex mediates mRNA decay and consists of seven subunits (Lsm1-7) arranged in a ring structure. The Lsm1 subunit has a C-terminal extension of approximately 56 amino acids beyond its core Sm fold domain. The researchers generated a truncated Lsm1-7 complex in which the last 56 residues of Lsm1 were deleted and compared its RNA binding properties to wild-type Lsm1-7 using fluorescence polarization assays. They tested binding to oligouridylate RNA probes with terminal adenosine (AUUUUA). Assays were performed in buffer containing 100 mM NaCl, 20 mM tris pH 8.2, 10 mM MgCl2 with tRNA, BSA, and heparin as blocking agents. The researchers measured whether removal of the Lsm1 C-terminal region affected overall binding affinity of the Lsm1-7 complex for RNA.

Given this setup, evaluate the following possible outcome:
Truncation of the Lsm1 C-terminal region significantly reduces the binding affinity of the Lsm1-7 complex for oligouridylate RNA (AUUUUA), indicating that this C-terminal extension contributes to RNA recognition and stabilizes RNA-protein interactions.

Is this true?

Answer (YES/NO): NO